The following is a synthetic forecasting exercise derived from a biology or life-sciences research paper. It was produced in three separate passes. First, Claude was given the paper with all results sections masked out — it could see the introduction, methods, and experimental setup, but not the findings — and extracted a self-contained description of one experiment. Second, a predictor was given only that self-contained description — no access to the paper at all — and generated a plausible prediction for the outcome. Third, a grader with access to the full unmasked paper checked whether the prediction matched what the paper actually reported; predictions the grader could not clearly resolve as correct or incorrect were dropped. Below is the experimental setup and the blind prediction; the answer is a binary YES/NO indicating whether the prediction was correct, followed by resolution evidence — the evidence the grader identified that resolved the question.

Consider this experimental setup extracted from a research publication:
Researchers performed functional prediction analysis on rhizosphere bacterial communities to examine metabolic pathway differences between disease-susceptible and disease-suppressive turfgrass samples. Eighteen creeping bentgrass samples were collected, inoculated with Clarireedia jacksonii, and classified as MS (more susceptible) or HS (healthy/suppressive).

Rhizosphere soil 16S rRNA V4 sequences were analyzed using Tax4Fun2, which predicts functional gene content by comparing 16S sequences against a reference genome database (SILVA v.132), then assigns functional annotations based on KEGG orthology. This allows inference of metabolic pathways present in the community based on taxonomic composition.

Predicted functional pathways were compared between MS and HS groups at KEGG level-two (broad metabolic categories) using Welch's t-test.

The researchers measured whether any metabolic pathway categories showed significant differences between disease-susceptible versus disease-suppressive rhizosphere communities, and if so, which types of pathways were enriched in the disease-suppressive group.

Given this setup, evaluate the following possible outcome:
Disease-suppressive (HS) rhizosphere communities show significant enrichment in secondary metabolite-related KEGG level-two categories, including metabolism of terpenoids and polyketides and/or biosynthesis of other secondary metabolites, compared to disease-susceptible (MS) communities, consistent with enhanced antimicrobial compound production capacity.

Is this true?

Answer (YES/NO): NO